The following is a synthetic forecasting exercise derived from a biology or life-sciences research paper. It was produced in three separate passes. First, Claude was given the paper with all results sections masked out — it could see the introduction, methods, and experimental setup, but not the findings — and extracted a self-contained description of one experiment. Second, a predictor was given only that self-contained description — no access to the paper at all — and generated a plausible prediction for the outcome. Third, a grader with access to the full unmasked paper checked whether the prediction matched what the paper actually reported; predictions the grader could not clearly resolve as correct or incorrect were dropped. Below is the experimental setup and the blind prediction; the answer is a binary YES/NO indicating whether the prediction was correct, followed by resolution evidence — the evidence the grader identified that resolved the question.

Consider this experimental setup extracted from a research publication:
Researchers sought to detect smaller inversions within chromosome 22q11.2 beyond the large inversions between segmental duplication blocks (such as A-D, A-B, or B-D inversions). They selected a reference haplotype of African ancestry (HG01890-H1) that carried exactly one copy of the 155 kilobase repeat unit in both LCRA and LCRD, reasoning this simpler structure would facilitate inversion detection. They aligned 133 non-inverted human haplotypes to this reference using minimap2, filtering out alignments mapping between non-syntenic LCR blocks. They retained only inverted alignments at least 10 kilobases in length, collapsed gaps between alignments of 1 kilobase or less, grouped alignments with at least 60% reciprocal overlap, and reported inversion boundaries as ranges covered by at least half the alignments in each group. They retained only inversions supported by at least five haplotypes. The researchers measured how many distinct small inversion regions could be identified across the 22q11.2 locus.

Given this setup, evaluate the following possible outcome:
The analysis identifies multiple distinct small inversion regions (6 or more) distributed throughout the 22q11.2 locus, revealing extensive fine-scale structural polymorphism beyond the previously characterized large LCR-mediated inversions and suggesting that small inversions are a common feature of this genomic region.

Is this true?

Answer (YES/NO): YES